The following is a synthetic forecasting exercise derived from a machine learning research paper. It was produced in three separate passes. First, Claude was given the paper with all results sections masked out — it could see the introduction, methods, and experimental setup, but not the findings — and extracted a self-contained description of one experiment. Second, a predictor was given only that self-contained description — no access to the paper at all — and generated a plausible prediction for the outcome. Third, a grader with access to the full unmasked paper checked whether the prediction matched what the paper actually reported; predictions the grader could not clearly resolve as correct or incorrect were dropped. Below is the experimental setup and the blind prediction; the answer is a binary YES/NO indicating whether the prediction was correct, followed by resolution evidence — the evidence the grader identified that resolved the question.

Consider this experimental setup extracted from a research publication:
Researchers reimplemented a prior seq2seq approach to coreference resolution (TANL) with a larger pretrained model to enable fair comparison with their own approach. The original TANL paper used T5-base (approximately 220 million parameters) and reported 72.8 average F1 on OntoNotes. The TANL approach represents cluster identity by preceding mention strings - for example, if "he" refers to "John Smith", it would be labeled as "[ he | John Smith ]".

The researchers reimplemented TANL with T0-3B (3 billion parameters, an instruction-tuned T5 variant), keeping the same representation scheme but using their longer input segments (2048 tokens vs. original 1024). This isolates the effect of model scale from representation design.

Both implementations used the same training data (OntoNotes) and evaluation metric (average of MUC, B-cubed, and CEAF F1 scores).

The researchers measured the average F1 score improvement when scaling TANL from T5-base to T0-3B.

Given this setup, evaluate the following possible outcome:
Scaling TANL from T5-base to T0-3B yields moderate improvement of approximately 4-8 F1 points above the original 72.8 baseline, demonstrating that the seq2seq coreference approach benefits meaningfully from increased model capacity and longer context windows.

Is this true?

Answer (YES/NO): YES